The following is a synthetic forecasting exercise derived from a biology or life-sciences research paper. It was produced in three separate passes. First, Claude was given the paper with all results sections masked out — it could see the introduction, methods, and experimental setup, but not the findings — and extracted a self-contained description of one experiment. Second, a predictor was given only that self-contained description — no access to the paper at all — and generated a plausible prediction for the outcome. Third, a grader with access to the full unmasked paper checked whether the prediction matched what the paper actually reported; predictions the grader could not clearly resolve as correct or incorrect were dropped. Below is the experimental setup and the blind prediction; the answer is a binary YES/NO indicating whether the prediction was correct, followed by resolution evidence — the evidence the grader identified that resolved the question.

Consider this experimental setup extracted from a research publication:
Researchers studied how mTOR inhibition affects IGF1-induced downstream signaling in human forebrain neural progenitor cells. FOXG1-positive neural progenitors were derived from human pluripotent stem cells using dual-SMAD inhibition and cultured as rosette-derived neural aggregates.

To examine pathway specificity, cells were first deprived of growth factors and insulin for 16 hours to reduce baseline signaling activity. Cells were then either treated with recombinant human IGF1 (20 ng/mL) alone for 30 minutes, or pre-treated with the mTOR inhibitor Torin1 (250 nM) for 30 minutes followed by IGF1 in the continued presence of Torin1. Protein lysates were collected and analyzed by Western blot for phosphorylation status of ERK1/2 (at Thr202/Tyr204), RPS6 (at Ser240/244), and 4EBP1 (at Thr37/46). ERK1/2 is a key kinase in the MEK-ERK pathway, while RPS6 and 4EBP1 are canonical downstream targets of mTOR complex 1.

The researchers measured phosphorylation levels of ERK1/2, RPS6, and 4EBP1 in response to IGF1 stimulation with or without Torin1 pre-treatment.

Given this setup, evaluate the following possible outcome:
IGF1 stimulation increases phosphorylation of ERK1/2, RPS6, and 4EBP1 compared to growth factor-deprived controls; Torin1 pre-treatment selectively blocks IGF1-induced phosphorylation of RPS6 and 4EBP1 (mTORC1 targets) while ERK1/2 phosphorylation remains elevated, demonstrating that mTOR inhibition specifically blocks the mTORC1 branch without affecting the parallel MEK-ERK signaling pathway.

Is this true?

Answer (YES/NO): YES